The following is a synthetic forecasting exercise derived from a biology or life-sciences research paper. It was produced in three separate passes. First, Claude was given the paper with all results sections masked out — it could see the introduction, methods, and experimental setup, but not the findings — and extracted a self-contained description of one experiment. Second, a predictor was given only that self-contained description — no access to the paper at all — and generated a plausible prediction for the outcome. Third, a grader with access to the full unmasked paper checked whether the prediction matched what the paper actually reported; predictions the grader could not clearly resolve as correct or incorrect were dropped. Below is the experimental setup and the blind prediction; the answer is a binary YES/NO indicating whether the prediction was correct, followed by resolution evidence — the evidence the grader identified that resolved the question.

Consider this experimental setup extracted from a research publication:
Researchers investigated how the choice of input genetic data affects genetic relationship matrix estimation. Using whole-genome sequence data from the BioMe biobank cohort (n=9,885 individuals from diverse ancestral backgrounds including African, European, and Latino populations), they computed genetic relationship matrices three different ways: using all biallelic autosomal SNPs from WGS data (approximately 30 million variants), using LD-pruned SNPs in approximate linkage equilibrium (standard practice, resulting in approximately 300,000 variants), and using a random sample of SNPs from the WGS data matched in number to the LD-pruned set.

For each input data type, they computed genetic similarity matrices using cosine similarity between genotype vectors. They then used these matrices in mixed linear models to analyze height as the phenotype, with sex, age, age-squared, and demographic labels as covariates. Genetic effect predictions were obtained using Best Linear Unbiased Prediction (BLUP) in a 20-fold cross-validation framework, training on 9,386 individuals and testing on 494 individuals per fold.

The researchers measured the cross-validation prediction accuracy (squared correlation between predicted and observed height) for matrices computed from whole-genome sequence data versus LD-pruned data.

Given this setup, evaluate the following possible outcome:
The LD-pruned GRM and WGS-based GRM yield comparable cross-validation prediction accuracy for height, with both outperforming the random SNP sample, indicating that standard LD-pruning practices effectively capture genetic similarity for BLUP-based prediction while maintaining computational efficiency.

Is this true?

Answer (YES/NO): NO